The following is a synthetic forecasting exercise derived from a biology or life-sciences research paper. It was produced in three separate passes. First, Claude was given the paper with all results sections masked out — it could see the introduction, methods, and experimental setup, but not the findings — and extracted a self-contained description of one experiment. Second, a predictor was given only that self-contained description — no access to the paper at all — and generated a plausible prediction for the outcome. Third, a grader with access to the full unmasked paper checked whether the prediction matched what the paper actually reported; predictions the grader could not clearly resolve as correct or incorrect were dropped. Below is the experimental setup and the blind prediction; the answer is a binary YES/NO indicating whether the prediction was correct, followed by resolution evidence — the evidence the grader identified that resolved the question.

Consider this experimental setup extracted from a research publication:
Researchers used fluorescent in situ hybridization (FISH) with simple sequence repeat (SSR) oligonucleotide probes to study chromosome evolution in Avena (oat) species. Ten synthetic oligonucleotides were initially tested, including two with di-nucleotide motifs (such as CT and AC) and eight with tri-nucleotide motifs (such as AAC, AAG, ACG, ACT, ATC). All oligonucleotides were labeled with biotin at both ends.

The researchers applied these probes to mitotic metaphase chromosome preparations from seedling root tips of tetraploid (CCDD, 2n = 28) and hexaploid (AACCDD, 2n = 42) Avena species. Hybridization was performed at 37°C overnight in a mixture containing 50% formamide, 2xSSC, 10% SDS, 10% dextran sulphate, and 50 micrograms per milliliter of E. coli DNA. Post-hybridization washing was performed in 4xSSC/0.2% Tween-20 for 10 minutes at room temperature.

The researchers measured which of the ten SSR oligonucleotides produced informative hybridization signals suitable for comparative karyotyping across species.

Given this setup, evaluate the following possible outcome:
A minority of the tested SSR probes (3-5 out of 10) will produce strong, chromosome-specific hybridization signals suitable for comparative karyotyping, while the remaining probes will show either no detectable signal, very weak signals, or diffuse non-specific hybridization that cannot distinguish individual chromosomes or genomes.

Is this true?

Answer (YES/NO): NO